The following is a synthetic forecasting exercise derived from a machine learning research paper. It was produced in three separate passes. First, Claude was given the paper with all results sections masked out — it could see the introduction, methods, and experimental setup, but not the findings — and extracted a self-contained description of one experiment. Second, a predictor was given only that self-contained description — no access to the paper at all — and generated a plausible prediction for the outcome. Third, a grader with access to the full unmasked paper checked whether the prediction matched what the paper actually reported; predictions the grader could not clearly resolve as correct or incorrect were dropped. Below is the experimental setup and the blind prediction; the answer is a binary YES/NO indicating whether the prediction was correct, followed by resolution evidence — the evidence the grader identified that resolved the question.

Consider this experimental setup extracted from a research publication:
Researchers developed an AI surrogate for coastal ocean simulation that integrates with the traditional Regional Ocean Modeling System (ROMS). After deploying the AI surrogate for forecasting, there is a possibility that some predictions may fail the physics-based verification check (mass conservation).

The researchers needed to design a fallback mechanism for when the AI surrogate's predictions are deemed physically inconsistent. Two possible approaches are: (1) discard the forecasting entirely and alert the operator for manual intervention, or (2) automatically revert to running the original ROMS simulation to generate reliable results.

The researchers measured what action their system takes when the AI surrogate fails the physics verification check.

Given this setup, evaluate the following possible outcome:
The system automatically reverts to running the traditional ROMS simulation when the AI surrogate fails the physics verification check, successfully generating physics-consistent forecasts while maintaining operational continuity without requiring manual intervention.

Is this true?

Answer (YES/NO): YES